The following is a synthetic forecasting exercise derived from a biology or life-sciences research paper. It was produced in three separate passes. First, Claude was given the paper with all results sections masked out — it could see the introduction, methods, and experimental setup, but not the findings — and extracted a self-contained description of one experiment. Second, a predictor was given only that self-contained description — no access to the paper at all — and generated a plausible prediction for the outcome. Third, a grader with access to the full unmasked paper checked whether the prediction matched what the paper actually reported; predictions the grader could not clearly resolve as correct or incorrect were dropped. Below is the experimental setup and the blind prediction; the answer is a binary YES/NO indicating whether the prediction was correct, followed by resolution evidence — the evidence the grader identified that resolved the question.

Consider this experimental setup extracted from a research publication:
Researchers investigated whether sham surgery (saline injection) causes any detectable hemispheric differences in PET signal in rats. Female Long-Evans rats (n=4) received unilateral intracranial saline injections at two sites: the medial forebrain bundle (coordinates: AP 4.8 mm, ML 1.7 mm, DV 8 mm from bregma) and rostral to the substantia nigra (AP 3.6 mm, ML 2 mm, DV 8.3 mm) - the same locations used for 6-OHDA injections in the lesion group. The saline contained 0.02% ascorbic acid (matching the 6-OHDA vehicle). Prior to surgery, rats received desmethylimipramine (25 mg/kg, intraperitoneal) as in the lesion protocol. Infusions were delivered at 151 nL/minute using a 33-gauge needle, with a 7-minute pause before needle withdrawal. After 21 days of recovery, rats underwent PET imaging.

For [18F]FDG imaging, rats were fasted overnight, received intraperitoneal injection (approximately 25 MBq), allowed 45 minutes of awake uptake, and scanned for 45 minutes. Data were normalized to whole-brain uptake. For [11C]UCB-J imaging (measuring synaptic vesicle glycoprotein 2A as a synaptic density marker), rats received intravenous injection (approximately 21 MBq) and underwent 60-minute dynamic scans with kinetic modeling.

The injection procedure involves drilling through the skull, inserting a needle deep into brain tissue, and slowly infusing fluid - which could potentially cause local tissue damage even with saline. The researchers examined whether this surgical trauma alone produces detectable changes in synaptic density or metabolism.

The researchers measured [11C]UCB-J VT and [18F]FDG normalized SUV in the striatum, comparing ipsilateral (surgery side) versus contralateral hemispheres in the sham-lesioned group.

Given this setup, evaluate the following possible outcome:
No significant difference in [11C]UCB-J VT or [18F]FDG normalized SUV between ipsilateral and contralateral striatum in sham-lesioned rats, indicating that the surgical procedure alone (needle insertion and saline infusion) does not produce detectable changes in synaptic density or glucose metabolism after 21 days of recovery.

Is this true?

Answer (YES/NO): YES